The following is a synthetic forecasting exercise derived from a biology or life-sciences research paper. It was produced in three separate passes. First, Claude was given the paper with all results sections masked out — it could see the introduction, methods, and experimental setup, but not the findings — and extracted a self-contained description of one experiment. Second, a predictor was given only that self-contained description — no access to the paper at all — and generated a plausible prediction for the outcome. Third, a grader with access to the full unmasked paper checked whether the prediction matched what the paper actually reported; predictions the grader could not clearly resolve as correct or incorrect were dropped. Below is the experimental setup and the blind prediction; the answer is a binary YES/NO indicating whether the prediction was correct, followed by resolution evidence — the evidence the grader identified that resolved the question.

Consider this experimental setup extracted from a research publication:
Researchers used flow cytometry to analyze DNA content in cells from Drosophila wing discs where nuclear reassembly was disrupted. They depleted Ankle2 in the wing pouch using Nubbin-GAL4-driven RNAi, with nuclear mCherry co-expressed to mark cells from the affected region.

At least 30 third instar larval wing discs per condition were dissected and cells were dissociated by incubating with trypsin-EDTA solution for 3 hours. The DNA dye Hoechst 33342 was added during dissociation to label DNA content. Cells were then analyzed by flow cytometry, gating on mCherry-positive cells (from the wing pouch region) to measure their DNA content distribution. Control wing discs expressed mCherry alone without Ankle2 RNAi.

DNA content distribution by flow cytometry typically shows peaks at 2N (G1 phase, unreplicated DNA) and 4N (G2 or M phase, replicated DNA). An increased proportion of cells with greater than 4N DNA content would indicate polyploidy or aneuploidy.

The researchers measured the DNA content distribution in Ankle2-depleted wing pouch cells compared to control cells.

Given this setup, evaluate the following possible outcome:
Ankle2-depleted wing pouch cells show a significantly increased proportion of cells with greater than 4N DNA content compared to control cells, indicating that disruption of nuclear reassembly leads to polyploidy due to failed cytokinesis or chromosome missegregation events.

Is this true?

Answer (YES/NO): NO